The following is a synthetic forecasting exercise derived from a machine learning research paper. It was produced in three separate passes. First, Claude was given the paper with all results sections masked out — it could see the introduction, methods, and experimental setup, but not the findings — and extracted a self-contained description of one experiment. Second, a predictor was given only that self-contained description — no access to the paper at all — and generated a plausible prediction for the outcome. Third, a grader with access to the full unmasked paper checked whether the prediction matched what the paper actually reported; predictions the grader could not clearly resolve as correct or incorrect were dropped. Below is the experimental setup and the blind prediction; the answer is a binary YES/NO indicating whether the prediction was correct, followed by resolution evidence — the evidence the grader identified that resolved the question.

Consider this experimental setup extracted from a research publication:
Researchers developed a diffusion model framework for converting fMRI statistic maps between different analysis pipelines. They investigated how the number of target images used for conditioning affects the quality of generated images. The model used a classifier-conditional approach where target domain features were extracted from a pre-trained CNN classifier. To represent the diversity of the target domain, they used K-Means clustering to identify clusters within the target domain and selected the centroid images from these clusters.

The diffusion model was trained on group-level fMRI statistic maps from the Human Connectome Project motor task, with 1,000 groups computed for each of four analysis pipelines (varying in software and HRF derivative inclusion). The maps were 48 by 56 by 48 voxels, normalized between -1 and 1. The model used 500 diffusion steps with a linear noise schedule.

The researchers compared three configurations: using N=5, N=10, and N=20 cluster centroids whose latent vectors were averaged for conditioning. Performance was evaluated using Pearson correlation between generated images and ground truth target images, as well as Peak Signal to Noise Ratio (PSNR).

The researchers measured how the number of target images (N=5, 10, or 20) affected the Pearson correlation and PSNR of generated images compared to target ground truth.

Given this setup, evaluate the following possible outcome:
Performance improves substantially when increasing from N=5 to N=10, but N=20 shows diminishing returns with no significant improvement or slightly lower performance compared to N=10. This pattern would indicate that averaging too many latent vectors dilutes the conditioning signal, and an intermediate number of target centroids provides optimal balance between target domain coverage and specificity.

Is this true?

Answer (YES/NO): NO